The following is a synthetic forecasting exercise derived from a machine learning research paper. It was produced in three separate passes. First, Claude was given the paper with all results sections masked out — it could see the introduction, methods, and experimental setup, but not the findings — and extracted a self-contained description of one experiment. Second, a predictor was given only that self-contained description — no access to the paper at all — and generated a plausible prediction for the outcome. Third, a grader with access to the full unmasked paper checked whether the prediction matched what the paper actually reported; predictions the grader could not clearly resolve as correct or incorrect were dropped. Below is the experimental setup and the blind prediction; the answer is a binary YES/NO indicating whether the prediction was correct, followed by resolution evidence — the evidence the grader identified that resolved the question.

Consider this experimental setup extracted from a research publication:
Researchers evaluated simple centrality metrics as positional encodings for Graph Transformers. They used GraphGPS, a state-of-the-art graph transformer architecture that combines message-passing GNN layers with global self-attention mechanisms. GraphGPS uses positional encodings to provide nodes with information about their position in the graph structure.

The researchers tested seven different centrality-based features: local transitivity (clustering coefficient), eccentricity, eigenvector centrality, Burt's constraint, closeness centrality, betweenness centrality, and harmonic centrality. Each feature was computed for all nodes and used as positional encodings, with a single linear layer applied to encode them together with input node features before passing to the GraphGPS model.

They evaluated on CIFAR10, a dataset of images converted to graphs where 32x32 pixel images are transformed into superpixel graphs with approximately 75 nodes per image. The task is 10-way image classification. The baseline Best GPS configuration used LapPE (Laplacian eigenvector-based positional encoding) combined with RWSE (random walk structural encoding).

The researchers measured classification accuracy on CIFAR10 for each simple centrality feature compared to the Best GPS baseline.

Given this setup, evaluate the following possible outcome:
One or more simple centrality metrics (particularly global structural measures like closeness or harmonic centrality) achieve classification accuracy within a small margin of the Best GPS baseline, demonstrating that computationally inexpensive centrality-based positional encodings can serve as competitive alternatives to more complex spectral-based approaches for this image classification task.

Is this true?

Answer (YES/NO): YES